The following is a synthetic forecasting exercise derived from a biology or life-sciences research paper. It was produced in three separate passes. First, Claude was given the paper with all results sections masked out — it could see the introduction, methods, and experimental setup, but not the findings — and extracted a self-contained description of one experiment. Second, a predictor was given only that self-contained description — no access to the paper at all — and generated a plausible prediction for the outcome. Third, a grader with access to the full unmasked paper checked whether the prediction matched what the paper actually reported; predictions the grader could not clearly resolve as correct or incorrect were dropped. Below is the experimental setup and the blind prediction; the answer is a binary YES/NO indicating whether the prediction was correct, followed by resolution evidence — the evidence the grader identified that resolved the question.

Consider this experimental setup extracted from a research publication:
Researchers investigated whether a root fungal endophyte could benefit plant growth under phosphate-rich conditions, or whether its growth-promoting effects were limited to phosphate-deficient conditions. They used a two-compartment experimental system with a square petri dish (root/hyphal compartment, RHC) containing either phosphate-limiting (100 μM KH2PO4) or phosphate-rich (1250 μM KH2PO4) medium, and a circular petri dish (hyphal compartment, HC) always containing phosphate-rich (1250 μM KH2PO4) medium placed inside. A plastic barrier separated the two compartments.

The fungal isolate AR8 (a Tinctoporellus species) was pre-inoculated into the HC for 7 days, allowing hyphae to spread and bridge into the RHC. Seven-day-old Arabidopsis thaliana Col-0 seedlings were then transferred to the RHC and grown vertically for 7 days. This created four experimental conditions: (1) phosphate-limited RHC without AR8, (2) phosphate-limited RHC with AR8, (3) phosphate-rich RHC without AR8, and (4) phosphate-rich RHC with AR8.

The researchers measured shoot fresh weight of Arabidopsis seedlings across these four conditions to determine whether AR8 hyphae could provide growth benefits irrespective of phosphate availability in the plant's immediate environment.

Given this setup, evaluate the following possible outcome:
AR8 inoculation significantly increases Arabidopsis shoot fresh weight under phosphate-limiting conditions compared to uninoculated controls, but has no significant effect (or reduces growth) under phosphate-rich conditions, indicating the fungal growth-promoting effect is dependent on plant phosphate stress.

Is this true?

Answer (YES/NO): NO